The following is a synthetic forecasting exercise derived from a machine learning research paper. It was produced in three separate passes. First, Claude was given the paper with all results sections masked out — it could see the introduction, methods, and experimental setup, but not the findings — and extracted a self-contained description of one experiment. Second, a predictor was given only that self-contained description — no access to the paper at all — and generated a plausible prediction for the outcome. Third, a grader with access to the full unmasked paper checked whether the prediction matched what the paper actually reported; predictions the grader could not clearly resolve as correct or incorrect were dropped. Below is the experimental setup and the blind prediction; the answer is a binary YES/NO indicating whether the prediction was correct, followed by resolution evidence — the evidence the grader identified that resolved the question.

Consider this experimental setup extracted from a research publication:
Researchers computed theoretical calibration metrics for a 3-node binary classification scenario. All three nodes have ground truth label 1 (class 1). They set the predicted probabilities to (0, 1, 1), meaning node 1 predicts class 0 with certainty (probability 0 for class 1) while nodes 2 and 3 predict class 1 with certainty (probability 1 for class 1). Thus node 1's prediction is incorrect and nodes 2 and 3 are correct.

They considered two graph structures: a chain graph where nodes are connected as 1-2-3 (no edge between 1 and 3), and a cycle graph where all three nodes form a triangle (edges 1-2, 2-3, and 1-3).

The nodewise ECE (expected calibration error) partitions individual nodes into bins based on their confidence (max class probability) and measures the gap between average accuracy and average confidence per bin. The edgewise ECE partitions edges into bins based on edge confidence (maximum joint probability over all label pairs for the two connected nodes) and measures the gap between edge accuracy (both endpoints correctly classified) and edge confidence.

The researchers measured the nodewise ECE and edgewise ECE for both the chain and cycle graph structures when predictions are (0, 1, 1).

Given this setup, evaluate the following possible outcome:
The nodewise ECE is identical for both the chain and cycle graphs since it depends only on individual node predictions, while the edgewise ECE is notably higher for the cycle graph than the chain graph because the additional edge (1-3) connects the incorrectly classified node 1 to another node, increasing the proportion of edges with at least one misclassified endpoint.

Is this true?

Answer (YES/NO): NO